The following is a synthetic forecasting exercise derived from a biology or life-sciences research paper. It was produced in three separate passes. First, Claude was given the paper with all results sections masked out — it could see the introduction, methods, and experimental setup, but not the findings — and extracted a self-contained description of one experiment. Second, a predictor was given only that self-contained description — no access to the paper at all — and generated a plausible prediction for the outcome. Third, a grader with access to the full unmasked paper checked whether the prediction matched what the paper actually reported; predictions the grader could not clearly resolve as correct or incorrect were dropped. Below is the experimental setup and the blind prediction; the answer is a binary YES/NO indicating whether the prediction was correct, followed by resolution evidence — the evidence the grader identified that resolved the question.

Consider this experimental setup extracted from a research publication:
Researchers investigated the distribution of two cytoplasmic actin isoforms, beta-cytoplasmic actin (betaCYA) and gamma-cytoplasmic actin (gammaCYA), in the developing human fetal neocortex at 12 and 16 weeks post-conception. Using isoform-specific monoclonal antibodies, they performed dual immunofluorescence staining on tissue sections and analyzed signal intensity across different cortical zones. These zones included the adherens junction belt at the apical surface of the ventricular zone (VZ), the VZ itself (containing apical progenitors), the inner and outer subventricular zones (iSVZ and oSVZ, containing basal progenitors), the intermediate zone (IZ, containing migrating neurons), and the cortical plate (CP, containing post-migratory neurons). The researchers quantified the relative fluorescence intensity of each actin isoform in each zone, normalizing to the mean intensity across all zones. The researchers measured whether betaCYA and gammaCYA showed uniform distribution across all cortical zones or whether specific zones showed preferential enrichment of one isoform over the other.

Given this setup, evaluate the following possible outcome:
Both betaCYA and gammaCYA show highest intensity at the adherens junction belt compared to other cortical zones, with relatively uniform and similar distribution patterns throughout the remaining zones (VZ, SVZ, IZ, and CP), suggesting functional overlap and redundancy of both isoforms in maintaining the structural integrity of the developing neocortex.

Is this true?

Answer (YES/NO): YES